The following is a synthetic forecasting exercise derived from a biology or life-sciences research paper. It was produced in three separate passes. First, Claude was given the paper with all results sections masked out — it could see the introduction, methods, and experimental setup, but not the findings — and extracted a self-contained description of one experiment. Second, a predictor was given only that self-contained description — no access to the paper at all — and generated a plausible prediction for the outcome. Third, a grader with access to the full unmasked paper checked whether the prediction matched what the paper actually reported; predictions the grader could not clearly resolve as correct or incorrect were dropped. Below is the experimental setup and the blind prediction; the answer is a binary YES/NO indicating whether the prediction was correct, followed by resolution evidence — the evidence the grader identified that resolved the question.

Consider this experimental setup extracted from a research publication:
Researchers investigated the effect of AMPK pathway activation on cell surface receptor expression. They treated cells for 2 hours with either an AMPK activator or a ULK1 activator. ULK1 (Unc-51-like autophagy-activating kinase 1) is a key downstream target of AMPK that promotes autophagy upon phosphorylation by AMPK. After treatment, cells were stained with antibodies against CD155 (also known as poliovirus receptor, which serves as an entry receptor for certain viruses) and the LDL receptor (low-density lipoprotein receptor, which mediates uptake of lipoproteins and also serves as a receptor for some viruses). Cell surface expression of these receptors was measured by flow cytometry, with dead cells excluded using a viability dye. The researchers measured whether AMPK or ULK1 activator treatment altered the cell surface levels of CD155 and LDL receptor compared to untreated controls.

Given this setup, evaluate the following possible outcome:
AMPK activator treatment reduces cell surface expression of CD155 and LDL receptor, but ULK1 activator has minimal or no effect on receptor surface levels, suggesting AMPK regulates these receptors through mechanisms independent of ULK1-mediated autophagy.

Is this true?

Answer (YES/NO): NO